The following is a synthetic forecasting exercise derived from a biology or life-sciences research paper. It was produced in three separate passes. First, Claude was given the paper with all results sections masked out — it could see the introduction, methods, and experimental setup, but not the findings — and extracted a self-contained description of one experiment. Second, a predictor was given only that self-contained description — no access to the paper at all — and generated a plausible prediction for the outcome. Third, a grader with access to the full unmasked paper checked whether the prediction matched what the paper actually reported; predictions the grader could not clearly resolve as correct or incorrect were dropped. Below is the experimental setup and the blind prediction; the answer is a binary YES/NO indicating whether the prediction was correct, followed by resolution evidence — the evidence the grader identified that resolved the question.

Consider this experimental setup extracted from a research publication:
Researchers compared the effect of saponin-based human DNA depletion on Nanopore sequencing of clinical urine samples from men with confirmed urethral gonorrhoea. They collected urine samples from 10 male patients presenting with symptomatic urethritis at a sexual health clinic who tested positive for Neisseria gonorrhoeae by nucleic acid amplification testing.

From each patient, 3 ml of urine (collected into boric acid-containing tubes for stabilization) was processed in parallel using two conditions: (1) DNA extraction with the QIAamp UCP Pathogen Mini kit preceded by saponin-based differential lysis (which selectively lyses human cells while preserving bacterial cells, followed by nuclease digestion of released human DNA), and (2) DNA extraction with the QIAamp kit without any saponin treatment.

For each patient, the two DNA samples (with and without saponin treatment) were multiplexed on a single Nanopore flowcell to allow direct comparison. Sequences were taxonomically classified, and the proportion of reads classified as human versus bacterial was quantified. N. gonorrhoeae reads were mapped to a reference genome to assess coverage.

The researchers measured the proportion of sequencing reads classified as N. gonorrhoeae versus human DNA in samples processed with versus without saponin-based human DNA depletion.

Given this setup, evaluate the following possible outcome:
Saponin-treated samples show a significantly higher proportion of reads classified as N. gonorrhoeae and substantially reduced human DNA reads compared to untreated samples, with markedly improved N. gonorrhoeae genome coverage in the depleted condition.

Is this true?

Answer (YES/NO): NO